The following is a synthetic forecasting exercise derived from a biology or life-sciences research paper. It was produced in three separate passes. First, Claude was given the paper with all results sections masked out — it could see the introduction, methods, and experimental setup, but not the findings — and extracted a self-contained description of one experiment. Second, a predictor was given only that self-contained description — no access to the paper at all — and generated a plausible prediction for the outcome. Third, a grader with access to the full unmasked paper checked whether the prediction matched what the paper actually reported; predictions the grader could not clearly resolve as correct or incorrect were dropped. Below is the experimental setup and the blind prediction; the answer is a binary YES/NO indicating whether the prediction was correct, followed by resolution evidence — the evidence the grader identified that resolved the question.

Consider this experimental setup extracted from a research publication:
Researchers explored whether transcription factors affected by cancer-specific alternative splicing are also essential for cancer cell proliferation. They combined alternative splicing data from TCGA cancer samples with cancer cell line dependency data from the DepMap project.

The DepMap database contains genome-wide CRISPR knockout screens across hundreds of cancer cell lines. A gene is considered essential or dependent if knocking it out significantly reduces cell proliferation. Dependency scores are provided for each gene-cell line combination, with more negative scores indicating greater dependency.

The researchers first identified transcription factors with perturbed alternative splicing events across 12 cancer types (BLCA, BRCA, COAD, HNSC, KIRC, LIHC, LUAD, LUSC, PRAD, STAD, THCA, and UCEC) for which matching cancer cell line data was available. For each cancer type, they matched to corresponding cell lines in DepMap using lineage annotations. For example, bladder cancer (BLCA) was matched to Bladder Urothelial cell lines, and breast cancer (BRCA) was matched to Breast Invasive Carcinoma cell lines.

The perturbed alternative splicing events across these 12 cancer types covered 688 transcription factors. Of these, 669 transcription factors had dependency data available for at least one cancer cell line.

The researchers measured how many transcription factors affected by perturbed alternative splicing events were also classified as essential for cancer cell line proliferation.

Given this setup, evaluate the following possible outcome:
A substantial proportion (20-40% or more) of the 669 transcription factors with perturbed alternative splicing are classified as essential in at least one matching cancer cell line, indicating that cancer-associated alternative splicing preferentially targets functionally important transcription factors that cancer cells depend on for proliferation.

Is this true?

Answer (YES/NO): YES